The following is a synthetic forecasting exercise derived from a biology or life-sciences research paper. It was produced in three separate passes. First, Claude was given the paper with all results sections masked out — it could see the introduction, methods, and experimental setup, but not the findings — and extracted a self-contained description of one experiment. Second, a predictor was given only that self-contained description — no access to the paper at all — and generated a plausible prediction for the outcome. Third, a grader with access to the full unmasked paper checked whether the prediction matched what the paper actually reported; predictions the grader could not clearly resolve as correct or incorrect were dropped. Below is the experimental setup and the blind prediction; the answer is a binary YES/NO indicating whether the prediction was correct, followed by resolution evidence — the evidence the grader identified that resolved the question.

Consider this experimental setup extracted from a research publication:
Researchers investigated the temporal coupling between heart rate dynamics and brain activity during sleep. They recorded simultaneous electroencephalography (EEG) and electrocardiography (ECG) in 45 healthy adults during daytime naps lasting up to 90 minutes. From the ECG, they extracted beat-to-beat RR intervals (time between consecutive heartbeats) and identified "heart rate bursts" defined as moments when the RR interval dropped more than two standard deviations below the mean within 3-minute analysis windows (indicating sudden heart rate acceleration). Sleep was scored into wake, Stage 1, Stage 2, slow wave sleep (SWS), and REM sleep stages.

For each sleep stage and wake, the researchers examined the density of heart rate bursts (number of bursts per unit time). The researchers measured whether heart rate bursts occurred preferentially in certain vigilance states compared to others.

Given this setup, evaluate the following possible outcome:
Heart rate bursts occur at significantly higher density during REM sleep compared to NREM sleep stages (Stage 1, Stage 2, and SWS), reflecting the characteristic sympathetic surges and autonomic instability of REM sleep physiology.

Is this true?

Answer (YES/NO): NO